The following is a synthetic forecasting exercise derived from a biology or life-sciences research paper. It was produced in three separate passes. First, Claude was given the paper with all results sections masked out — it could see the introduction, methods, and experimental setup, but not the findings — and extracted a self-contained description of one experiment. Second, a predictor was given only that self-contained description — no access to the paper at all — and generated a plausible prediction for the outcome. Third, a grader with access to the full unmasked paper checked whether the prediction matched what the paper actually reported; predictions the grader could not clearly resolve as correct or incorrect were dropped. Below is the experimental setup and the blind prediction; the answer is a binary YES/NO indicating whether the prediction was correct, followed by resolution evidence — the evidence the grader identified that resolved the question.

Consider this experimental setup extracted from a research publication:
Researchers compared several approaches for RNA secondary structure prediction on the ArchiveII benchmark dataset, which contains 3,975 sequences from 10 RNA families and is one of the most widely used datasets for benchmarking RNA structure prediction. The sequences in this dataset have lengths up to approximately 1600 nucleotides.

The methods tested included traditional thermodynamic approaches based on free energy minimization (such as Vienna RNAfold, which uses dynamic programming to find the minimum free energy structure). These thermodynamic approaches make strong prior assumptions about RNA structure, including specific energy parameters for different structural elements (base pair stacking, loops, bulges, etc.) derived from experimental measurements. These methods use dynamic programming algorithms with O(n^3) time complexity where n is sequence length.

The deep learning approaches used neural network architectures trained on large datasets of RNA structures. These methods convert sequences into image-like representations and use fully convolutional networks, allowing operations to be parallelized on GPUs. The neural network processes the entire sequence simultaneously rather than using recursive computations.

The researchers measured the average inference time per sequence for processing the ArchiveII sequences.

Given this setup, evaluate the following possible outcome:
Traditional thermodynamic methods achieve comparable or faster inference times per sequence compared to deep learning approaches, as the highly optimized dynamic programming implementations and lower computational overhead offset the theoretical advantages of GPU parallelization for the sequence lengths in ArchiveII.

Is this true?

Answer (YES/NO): NO